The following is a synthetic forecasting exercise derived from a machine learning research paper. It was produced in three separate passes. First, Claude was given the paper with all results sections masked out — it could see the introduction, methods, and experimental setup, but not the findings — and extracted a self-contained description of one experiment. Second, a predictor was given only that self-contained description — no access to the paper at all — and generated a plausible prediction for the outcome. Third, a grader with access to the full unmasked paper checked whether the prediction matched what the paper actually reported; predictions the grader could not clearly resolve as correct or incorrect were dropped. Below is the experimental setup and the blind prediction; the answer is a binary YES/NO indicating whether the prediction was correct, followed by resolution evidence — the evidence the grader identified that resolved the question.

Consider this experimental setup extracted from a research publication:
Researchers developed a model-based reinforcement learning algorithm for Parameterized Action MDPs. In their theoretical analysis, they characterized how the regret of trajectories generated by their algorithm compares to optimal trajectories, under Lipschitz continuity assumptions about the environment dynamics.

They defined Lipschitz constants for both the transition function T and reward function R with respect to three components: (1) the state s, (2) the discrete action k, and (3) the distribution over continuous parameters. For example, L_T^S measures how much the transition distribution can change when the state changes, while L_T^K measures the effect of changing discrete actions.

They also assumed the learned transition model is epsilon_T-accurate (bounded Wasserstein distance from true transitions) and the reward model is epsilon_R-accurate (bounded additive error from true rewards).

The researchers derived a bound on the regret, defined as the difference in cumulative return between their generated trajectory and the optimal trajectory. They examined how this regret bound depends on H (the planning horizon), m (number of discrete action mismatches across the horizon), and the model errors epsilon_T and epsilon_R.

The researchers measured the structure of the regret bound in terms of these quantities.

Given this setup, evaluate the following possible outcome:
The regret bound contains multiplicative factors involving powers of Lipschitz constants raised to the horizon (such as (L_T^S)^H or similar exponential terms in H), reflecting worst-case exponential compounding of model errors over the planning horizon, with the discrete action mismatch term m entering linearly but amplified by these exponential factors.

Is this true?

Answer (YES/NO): NO